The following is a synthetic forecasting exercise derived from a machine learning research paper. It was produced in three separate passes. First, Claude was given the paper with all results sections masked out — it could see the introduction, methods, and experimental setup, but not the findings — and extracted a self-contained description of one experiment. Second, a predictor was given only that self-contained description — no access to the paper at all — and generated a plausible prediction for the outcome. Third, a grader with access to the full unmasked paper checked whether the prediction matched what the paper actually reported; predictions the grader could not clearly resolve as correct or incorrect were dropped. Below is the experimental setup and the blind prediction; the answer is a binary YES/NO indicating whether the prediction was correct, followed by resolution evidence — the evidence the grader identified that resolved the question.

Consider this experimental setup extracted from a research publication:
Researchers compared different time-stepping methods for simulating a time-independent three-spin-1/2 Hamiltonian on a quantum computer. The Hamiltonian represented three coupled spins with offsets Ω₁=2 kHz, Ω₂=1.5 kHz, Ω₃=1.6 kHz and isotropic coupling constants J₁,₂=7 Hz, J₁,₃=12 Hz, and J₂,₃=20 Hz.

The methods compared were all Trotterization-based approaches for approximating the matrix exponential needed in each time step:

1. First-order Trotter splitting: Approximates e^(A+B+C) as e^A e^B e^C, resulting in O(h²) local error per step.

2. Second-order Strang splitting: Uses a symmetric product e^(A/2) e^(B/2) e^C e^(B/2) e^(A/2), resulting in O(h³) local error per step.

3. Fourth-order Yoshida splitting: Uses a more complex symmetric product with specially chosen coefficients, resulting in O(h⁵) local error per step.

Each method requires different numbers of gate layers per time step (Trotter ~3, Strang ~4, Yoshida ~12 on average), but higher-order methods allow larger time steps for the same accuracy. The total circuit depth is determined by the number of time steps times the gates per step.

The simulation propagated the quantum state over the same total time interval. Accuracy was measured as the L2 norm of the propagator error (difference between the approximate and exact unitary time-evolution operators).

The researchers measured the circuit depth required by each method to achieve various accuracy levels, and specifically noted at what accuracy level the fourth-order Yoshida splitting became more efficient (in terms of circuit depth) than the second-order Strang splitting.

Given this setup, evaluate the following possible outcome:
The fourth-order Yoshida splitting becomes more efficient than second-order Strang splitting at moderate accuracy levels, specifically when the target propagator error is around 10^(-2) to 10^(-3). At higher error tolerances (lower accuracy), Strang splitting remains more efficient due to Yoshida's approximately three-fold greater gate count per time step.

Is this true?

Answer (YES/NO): NO